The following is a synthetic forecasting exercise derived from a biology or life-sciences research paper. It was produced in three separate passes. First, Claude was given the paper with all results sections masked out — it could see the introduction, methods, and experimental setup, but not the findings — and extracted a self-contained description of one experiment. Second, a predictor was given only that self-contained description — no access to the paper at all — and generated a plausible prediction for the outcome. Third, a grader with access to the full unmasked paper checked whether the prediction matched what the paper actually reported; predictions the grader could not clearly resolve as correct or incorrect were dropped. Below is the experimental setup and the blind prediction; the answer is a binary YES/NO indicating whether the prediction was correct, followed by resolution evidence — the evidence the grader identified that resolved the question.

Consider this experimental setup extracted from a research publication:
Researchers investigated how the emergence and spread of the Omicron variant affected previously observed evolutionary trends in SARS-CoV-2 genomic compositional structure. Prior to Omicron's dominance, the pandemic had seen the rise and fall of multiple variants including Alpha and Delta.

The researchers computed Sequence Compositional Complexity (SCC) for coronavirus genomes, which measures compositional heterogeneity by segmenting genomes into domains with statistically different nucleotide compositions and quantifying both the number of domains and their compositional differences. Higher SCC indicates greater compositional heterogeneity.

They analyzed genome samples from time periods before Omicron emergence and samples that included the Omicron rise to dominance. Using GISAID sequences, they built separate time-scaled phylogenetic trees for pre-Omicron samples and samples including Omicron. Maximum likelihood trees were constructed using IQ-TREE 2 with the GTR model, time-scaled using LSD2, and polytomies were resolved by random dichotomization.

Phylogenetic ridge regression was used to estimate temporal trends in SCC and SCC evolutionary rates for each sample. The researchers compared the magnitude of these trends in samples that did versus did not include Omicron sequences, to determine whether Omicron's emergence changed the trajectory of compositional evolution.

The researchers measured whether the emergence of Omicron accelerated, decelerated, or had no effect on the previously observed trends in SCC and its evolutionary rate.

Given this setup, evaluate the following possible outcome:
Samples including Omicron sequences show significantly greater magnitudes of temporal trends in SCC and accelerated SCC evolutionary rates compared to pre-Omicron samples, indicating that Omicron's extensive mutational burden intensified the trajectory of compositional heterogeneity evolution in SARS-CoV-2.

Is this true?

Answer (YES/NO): YES